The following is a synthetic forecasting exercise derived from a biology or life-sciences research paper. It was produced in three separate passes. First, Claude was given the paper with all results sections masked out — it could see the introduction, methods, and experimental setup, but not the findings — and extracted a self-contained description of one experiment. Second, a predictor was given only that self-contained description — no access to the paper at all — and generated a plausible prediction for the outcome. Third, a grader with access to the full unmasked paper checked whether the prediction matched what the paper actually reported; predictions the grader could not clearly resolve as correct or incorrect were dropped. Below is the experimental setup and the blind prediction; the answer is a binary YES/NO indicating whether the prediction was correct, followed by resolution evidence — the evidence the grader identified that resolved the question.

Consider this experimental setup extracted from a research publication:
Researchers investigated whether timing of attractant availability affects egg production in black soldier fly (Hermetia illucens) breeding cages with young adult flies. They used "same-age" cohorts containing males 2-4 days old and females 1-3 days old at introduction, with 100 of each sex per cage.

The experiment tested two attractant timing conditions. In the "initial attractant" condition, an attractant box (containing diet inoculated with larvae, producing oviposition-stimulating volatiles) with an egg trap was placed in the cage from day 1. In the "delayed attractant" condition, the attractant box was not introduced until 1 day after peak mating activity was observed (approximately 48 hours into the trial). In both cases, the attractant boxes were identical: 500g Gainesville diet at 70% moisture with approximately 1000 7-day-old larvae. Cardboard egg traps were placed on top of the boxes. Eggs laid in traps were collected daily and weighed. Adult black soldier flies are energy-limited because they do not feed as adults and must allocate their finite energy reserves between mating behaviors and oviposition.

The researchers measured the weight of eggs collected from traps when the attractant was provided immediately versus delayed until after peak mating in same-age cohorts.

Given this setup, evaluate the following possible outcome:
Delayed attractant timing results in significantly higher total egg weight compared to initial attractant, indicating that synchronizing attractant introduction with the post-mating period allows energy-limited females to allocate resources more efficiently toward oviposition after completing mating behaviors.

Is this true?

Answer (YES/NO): YES